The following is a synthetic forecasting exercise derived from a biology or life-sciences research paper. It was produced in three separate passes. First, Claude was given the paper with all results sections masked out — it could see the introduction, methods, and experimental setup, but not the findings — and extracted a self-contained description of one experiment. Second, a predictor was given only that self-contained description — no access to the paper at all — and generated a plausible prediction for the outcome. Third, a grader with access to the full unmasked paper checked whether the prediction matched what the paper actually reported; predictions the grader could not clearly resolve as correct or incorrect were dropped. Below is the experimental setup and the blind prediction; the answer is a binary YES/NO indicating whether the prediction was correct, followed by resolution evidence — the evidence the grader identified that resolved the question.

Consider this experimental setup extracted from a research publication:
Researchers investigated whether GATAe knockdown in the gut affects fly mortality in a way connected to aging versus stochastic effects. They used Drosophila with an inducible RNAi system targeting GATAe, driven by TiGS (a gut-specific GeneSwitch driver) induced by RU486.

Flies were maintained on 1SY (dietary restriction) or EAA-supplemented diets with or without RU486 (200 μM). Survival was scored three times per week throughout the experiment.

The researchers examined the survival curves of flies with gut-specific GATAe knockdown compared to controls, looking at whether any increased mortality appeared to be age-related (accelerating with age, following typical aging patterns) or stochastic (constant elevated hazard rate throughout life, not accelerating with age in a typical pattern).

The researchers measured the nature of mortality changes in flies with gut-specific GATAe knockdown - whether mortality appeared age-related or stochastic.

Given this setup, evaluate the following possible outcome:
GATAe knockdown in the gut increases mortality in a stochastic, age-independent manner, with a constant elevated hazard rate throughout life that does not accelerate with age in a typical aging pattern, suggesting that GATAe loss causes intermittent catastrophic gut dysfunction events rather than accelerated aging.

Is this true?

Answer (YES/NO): YES